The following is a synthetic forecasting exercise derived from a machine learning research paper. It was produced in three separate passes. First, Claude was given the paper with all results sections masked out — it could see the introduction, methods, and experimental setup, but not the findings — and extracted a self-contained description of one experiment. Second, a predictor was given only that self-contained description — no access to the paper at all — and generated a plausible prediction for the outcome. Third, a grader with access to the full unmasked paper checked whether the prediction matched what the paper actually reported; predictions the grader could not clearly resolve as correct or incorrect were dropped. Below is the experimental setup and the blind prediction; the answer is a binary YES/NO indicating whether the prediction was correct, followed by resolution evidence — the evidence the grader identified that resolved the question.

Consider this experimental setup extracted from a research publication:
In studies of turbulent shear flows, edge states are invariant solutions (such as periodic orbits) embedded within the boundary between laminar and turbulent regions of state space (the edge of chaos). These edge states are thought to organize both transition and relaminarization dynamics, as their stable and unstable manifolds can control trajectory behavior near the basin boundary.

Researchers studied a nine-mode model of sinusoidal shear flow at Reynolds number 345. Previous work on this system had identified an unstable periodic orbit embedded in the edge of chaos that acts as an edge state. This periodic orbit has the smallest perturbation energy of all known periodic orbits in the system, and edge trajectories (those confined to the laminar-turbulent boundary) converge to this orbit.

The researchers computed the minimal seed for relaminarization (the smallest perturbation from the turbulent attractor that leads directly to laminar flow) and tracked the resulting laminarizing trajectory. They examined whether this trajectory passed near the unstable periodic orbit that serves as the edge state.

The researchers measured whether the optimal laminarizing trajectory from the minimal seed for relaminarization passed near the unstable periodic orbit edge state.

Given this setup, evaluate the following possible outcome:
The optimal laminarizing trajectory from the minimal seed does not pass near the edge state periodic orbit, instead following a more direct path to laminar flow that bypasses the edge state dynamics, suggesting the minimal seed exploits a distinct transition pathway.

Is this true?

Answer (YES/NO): NO